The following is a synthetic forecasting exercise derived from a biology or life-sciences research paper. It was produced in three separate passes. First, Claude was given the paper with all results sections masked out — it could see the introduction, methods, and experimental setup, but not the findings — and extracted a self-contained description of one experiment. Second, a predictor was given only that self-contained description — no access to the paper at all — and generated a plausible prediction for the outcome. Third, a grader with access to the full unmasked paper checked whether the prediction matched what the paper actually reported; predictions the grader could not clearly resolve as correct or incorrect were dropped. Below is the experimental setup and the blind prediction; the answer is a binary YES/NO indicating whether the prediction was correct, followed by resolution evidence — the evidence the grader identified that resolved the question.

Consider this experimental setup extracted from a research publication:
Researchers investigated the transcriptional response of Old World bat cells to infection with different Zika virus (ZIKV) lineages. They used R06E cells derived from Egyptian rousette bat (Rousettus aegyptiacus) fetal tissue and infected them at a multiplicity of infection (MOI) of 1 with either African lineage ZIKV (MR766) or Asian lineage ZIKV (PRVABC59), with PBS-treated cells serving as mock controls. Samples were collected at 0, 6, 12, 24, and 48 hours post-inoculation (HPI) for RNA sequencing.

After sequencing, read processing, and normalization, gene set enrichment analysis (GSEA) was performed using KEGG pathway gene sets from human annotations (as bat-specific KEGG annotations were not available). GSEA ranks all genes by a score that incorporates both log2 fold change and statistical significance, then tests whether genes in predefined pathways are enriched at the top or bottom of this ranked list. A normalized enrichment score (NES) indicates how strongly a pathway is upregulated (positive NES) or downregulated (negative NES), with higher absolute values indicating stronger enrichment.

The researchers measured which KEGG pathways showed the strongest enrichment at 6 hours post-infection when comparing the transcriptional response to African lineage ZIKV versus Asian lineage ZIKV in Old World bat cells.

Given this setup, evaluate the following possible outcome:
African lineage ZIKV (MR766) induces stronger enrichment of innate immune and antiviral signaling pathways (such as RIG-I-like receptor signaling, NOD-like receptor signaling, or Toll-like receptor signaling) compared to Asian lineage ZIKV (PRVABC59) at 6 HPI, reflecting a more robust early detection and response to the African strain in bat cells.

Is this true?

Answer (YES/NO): NO